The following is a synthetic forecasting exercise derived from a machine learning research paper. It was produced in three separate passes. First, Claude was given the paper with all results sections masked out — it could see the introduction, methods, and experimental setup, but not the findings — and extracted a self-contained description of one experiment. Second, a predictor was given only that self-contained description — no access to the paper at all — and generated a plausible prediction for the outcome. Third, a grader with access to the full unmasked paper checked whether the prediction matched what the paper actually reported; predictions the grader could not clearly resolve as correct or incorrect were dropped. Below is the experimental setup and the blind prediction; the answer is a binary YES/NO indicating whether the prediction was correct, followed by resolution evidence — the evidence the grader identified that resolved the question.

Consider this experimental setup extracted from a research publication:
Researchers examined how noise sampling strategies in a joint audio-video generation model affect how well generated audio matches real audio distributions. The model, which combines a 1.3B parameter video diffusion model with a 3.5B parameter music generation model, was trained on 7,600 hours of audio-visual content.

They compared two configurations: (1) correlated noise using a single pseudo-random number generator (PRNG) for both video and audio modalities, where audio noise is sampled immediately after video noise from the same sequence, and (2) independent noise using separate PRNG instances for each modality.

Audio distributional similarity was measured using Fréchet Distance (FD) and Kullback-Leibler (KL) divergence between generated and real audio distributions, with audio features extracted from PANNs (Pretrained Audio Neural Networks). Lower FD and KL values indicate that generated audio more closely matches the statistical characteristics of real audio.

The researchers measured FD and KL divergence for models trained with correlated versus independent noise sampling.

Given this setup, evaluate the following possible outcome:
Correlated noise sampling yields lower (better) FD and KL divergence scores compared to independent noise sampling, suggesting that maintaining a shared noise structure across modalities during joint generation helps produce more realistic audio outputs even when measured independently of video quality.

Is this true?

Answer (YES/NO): NO